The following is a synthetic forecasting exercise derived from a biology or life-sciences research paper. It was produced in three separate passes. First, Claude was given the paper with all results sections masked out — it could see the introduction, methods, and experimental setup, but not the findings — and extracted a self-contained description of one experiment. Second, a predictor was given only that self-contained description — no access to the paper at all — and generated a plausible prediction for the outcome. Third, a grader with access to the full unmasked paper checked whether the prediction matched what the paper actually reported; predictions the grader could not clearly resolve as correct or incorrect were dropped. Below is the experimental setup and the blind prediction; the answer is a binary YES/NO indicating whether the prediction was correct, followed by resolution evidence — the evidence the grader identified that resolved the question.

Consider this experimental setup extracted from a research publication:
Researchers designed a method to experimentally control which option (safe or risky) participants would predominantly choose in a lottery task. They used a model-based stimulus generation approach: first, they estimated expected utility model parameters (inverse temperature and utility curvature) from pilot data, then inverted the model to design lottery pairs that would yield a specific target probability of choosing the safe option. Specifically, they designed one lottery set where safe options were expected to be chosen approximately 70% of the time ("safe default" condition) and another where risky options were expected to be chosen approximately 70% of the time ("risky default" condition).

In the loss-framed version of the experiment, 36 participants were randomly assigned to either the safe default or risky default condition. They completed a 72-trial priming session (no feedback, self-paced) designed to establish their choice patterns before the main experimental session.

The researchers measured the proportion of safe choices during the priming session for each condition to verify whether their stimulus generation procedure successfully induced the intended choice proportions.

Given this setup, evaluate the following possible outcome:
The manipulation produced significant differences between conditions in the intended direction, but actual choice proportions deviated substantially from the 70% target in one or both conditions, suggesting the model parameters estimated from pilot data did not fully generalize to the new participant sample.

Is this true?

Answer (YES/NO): YES